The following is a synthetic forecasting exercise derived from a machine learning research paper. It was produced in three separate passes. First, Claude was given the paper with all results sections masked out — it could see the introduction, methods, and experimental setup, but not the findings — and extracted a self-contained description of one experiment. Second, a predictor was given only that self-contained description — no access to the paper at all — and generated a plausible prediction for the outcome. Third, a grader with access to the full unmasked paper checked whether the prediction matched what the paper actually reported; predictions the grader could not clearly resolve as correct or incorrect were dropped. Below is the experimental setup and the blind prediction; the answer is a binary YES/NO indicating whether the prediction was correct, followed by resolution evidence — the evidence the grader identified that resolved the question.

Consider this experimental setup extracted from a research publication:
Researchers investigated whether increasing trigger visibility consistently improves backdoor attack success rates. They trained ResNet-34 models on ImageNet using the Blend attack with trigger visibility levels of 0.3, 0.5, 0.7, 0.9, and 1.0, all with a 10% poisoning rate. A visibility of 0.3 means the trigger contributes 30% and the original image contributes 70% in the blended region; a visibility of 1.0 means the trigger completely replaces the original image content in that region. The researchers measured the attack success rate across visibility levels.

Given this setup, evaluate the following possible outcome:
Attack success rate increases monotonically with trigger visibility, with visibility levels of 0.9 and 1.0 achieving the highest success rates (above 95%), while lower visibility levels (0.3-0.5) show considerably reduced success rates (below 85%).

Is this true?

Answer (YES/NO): NO